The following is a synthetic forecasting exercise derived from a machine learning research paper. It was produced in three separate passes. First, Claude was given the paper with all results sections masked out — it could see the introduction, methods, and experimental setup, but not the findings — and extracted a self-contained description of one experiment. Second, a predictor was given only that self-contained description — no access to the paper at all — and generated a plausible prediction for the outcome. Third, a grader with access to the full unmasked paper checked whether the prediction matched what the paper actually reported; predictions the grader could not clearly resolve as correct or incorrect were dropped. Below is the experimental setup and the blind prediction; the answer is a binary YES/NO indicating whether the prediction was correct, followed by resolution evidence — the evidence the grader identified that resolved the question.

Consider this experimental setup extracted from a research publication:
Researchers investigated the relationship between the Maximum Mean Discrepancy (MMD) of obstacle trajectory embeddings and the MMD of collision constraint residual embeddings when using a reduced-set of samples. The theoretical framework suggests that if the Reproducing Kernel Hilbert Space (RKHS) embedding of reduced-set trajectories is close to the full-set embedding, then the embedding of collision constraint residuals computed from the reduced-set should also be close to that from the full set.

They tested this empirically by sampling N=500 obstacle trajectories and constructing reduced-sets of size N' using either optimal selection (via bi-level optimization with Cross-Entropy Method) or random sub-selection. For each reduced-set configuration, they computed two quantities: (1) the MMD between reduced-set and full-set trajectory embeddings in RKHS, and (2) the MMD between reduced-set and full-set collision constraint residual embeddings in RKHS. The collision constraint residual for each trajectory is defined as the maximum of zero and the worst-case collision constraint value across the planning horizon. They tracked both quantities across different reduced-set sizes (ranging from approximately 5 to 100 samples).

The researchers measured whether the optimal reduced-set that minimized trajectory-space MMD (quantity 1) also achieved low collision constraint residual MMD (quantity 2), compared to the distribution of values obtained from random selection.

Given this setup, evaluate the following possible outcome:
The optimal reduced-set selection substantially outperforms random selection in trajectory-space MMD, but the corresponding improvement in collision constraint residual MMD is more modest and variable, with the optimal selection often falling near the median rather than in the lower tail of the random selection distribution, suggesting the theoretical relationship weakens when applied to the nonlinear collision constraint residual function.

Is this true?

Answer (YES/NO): NO